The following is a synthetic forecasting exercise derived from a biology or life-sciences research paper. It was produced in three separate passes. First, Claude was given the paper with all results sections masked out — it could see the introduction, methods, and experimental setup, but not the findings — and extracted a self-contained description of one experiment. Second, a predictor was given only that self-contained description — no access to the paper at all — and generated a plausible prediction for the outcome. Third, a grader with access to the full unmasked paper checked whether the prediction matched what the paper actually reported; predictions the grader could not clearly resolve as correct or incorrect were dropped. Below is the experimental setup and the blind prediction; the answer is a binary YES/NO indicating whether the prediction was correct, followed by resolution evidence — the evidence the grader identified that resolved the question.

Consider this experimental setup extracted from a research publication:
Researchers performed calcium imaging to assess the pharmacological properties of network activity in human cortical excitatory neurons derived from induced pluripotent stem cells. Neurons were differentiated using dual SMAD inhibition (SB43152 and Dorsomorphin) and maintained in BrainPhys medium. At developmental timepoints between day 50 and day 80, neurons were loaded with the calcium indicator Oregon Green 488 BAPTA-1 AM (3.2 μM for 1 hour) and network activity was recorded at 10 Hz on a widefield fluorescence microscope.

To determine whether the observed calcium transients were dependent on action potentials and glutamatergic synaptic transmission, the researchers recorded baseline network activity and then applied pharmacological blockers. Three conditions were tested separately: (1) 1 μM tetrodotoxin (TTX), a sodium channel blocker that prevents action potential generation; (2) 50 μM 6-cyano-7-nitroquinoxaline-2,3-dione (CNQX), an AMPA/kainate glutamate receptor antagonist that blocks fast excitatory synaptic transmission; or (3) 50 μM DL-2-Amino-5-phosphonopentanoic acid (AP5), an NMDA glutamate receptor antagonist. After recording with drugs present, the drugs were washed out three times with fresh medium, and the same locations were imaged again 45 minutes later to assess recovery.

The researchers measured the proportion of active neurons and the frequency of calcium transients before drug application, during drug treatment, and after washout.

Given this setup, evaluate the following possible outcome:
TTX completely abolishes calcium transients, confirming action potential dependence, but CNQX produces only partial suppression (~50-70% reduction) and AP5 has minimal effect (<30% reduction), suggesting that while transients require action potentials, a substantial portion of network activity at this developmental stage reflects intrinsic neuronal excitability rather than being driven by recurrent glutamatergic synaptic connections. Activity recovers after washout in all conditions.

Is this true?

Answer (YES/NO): NO